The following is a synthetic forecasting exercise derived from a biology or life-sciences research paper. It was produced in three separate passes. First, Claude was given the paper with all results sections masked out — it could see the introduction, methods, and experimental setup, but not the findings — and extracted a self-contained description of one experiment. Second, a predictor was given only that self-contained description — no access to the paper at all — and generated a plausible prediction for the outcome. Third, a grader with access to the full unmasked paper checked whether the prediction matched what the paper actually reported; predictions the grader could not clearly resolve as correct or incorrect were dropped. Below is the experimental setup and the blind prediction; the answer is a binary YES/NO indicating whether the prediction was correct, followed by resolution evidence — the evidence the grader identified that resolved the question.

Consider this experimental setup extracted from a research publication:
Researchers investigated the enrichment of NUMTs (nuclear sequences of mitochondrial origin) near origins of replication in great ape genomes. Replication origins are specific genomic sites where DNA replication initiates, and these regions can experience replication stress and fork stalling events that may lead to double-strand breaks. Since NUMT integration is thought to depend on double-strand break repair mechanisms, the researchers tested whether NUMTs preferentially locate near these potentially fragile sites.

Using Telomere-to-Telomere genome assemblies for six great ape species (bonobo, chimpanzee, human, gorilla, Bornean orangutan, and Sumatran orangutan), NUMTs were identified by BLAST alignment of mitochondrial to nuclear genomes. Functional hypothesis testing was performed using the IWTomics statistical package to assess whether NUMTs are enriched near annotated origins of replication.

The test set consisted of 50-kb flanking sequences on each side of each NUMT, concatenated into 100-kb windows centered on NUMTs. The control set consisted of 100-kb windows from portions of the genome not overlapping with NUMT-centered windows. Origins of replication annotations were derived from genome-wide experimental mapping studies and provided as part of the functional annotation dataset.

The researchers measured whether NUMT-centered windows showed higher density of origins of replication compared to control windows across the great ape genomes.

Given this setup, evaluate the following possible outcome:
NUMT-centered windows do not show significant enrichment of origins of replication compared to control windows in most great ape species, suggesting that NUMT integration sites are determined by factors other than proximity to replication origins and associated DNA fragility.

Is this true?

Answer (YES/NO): YES